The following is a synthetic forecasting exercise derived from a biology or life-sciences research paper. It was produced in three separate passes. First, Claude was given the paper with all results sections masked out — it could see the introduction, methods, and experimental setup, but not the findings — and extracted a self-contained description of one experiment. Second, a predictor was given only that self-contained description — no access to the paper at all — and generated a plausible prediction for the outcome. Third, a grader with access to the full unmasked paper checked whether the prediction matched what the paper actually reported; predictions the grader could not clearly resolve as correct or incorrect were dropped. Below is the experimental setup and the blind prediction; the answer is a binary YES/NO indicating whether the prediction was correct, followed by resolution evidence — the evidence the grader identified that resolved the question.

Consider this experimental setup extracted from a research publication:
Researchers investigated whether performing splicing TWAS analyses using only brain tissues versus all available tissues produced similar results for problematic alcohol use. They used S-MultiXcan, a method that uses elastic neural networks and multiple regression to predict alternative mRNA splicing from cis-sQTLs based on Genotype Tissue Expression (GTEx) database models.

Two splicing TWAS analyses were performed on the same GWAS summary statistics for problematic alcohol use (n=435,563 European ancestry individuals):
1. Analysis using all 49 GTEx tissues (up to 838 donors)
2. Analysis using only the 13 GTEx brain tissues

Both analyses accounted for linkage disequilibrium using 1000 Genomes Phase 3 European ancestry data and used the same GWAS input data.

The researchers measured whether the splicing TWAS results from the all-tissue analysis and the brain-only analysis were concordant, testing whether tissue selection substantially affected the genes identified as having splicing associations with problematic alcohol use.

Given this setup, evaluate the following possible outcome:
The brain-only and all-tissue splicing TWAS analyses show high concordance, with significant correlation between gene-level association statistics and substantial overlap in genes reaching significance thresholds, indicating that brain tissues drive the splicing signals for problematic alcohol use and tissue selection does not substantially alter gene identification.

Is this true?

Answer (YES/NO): YES